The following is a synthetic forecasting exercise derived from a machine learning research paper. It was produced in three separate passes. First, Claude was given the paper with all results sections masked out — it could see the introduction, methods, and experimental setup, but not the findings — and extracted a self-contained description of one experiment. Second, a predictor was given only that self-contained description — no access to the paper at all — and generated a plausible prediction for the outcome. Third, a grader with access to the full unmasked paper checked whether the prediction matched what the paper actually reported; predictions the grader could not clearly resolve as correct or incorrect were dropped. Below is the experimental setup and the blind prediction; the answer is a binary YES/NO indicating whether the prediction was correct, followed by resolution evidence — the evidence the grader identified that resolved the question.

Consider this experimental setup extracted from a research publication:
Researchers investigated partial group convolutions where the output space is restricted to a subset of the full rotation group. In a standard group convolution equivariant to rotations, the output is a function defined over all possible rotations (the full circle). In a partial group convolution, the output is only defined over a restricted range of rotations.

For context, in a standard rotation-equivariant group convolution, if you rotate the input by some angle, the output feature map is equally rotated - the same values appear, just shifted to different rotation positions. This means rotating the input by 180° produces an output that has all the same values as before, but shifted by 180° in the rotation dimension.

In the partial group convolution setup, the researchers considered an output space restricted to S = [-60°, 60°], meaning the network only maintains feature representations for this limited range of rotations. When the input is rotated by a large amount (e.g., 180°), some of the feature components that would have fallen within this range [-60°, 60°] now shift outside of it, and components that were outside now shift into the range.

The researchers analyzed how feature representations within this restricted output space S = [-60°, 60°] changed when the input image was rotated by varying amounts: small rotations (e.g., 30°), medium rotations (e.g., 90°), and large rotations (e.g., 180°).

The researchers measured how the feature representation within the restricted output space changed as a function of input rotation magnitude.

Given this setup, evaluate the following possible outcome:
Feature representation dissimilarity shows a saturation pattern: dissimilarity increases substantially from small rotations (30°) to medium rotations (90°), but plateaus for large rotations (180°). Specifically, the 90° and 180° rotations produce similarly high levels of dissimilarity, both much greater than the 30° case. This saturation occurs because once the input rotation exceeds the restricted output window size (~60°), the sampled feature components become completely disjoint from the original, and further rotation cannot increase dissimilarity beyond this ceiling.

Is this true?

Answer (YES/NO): NO